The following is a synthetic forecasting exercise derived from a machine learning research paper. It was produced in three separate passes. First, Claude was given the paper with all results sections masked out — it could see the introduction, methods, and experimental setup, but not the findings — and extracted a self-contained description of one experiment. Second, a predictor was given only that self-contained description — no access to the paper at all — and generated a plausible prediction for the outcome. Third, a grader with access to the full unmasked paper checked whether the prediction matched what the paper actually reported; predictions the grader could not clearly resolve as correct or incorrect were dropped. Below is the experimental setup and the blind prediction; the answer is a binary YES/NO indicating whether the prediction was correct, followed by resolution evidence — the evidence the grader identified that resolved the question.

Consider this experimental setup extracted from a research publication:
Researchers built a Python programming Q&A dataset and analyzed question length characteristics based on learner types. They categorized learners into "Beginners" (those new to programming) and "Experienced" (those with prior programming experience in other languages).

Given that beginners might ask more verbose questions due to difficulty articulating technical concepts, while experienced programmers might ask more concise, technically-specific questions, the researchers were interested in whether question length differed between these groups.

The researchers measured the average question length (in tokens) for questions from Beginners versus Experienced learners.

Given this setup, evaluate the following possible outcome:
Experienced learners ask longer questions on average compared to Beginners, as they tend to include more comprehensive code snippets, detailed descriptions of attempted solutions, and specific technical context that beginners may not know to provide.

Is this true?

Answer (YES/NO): NO